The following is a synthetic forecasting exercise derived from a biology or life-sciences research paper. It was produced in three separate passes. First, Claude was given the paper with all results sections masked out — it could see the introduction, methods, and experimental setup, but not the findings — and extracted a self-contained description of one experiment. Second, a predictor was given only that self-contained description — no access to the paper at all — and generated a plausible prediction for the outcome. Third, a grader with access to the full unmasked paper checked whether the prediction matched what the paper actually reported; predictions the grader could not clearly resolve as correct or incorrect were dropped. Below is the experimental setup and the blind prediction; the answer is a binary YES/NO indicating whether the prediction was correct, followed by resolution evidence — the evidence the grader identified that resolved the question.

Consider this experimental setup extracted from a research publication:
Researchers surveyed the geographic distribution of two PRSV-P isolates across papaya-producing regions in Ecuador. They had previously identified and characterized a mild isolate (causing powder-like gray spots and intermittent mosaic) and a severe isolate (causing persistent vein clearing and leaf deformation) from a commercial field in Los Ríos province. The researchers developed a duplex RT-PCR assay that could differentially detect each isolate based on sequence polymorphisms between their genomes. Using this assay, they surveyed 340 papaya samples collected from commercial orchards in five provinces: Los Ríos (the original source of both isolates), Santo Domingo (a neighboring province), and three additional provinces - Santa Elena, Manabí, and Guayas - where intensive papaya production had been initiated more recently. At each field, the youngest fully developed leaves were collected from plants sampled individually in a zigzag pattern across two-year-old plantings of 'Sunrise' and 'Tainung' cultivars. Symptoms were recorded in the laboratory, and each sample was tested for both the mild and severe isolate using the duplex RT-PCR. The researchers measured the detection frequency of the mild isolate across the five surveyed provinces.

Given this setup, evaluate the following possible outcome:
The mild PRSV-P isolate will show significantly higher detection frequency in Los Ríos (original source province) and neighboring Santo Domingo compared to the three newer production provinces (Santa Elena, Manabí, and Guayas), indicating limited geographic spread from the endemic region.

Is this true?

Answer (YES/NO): YES